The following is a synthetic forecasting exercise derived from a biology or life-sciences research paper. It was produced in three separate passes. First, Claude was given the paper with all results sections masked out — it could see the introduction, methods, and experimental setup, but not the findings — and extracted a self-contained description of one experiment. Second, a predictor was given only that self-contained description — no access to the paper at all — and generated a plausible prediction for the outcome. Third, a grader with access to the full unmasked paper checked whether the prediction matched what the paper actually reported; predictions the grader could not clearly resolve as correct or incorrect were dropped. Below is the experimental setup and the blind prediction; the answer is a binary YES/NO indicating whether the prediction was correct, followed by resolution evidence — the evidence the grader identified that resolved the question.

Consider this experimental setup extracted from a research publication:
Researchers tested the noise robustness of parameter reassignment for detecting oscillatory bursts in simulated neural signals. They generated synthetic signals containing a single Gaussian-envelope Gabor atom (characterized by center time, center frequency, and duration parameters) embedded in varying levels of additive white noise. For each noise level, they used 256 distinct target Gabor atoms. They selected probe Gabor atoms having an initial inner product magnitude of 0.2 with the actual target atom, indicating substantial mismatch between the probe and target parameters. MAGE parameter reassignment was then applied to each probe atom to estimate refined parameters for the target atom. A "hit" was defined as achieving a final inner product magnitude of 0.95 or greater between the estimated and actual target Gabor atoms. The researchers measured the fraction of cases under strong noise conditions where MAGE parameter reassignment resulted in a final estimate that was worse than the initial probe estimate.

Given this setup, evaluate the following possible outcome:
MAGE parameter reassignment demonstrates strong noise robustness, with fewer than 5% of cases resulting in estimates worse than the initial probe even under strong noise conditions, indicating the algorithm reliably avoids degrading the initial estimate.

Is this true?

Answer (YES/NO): NO